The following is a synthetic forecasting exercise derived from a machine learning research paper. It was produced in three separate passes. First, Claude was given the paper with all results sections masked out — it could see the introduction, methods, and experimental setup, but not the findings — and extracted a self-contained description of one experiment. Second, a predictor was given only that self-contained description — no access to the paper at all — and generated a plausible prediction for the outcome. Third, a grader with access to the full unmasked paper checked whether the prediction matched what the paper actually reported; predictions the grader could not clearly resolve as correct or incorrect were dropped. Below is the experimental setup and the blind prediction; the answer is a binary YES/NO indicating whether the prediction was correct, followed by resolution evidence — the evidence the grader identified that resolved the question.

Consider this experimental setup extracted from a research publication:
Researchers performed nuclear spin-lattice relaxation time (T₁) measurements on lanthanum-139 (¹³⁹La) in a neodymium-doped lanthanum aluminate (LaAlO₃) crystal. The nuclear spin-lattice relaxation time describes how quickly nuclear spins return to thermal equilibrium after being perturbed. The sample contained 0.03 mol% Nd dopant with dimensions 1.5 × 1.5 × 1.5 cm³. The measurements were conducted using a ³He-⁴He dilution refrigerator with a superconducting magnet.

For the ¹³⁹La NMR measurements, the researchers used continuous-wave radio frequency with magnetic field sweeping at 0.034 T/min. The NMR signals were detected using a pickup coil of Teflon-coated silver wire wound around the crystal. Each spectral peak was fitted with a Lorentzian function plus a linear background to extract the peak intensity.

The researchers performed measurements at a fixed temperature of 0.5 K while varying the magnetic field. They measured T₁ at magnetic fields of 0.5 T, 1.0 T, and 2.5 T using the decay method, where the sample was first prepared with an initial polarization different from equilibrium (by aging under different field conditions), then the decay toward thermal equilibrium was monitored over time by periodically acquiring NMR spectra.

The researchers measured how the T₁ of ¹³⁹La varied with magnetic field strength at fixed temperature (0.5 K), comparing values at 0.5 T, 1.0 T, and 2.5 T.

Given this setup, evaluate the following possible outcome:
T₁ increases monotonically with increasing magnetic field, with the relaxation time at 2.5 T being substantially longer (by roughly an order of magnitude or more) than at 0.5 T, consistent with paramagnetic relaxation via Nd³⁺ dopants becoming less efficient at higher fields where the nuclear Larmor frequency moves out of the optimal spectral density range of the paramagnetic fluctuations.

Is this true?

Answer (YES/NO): NO